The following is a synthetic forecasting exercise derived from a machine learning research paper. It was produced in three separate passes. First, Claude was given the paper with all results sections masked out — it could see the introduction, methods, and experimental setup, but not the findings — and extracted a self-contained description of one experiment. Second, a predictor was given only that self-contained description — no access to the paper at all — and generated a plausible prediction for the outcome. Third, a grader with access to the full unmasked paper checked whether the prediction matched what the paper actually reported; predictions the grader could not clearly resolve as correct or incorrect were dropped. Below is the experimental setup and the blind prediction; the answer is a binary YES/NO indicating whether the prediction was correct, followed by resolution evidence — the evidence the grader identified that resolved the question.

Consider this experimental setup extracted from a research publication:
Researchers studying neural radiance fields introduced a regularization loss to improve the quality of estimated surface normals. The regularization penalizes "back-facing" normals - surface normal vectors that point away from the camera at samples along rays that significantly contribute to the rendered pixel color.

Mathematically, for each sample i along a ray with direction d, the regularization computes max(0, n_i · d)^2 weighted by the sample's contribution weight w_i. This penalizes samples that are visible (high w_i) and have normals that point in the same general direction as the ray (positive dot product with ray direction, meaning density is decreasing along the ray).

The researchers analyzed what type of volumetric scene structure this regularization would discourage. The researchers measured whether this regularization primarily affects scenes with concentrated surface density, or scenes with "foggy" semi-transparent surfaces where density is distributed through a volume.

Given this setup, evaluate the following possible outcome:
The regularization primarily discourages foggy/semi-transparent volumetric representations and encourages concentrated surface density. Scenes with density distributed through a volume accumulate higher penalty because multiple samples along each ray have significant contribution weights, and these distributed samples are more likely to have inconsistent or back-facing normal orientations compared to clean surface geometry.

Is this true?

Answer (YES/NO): YES